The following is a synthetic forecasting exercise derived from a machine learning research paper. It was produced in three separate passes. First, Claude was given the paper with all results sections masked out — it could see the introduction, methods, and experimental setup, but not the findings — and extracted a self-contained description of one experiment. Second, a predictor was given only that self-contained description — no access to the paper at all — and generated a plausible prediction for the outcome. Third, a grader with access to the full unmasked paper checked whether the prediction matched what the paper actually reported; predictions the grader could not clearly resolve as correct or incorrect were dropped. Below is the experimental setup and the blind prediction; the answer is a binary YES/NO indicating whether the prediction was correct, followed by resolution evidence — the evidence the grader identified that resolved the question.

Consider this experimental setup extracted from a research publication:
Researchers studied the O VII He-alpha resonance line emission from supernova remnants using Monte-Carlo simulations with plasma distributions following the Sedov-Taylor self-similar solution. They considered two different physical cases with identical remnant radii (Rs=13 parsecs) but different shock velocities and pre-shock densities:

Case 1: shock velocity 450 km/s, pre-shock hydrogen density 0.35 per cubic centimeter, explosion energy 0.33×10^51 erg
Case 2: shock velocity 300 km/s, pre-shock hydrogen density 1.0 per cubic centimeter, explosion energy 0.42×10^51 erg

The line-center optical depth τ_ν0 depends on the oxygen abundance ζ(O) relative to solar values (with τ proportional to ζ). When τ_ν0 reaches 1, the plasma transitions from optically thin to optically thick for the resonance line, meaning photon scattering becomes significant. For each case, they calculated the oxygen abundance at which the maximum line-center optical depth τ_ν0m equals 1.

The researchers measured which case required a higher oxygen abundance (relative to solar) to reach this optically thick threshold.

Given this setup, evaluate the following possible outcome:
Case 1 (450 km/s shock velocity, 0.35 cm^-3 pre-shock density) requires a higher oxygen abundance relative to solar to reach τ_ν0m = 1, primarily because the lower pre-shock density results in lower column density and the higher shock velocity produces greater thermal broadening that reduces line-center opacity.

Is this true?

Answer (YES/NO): YES